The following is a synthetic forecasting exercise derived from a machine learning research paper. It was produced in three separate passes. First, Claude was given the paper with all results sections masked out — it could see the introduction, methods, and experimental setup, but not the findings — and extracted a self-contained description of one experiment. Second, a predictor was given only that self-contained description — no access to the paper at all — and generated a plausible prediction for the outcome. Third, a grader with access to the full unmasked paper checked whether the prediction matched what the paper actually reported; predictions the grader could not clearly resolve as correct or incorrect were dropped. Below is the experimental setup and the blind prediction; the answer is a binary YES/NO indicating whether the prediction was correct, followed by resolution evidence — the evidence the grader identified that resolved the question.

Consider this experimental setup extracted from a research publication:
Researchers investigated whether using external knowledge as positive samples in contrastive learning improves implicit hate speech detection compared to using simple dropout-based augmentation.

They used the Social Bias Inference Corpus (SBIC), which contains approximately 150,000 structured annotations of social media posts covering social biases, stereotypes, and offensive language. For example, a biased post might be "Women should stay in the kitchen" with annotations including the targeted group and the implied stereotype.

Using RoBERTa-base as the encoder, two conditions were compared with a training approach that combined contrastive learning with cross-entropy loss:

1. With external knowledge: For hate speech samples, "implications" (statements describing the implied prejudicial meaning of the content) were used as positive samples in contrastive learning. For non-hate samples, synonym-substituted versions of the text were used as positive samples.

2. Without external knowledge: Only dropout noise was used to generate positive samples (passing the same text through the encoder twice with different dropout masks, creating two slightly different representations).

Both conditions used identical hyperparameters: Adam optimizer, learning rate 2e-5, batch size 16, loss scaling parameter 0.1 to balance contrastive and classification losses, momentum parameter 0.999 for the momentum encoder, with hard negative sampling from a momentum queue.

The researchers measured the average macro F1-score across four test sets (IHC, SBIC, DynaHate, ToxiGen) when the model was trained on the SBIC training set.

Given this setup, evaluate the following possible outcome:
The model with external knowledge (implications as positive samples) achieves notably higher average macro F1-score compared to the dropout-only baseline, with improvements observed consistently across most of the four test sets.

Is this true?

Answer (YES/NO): NO